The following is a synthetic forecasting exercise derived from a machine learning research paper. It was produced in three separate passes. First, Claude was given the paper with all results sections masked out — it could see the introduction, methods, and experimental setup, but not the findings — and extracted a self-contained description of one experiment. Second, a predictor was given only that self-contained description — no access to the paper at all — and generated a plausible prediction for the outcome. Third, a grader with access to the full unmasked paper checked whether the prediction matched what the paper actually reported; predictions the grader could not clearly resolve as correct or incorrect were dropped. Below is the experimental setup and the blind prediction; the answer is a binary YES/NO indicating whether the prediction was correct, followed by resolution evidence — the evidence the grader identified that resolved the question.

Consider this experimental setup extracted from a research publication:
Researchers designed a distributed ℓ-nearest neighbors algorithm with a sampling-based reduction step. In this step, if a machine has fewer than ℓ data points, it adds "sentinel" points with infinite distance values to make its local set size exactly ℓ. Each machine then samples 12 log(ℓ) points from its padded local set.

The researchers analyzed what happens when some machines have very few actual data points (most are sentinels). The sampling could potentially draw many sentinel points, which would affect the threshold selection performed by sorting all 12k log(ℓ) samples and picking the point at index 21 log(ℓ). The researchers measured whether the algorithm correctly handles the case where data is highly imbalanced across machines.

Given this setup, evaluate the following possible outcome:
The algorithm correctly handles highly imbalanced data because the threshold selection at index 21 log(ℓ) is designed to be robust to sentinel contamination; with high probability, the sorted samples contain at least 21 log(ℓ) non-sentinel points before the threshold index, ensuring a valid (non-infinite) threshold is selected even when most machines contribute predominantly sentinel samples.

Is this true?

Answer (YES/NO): NO